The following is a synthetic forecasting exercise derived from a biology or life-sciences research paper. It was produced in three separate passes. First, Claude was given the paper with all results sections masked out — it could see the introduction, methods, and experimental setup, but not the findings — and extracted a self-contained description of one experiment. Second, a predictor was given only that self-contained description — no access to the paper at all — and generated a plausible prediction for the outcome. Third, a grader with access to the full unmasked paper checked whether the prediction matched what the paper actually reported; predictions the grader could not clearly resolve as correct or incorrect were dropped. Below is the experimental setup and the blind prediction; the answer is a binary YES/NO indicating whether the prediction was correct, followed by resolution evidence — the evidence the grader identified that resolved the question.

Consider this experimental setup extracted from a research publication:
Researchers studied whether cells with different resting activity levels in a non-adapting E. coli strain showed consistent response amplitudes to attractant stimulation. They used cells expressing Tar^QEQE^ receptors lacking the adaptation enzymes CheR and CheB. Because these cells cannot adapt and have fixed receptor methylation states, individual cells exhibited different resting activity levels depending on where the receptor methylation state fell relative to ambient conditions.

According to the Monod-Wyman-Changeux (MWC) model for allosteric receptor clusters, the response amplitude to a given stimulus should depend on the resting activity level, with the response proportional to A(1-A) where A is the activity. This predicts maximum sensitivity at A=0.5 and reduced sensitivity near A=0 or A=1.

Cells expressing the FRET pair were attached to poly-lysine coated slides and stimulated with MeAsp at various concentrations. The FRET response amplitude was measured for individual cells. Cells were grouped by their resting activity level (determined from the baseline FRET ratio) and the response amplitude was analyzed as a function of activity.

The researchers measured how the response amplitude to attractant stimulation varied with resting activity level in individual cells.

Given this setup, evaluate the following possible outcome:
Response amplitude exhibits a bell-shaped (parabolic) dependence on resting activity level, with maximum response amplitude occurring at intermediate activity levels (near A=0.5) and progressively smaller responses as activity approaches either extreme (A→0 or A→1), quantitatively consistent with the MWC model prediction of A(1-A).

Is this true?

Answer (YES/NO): YES